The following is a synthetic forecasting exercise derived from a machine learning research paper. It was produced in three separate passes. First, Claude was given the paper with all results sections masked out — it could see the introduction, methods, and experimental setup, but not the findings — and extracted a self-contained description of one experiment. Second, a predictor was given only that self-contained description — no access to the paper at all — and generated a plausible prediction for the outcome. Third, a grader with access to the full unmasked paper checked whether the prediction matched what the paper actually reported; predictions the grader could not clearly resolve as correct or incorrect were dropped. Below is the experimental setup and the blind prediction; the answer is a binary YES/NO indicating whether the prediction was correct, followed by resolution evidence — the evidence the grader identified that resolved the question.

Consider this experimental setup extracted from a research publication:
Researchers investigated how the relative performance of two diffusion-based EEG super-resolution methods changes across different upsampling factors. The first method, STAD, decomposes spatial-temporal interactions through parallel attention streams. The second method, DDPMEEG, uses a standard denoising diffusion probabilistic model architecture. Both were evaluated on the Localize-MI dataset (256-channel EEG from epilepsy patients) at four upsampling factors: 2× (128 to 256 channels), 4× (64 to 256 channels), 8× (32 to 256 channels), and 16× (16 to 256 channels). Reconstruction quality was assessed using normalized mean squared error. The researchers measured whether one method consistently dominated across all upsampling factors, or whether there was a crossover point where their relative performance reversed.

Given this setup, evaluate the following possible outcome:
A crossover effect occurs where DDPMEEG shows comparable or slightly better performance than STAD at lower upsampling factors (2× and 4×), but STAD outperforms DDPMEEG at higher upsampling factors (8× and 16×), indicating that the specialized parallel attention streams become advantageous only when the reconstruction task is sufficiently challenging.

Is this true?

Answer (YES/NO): NO